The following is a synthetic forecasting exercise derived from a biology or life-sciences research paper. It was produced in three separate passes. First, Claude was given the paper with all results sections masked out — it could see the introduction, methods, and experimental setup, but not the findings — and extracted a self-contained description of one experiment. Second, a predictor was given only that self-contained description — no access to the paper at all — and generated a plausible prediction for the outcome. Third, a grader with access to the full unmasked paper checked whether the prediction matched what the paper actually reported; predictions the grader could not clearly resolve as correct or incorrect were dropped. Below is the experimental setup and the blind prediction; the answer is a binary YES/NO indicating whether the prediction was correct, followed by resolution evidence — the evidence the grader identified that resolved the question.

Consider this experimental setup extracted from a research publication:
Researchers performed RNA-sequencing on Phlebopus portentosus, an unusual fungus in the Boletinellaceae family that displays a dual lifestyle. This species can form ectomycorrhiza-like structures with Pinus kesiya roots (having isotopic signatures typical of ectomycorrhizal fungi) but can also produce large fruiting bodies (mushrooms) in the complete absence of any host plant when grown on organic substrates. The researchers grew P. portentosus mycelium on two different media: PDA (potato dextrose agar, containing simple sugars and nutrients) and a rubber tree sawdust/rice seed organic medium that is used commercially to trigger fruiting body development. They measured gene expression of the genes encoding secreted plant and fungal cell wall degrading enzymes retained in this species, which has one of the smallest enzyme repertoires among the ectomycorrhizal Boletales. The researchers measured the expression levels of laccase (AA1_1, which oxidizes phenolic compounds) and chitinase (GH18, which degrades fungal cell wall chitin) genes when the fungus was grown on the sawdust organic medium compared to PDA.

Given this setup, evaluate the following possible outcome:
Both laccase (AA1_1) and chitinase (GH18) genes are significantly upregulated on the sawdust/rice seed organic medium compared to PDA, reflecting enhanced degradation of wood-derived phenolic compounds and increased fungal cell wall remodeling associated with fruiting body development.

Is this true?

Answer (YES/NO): YES